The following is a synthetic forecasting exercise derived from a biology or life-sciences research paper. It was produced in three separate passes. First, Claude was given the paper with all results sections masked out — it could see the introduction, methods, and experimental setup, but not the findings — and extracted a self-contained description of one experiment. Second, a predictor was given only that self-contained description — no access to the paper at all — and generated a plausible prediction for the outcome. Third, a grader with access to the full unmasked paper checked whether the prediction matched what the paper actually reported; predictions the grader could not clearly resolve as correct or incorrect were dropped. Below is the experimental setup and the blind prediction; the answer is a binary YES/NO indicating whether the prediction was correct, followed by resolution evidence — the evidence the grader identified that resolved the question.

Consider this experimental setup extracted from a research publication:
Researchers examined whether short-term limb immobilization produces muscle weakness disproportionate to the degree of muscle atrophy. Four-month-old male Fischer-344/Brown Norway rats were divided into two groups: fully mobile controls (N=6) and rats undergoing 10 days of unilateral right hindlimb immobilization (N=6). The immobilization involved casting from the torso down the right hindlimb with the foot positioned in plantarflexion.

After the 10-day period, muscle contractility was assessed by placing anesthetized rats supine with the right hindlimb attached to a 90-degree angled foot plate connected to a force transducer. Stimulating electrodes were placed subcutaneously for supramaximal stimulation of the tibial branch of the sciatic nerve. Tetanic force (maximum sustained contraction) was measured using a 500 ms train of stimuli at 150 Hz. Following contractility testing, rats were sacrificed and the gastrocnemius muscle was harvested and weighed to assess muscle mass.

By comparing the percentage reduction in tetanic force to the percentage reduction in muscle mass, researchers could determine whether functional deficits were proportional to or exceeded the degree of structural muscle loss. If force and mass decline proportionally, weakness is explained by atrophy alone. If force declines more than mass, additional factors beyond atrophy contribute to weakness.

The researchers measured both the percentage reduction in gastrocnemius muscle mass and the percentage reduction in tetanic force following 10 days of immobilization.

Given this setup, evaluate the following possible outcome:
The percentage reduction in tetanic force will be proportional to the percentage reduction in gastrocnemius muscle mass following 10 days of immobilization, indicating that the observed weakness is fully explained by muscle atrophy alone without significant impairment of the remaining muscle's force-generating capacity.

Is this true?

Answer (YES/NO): NO